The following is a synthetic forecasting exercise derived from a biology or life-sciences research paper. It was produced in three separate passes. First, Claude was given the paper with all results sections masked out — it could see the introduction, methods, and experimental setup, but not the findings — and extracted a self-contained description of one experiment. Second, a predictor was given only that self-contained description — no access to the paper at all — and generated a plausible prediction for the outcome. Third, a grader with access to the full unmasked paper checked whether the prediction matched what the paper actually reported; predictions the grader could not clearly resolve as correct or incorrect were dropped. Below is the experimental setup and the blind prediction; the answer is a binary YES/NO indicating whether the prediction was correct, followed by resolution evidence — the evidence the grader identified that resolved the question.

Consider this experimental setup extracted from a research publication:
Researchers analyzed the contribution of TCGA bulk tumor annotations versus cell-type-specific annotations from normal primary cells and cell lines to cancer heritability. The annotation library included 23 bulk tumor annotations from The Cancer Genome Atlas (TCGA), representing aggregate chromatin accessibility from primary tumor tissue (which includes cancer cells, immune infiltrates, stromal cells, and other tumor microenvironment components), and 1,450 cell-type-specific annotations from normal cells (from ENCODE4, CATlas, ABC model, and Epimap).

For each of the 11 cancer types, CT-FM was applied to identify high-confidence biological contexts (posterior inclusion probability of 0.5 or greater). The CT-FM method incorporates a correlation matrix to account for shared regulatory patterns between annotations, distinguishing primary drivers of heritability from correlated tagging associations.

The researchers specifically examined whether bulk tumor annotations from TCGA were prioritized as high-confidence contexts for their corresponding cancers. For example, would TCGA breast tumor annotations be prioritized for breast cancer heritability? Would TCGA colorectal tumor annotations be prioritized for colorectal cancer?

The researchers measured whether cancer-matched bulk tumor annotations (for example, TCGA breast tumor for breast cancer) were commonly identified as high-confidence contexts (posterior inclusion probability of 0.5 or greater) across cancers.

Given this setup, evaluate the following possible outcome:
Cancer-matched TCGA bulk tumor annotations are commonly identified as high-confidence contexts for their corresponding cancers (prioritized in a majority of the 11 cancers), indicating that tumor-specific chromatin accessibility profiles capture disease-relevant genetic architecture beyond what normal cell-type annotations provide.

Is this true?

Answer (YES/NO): NO